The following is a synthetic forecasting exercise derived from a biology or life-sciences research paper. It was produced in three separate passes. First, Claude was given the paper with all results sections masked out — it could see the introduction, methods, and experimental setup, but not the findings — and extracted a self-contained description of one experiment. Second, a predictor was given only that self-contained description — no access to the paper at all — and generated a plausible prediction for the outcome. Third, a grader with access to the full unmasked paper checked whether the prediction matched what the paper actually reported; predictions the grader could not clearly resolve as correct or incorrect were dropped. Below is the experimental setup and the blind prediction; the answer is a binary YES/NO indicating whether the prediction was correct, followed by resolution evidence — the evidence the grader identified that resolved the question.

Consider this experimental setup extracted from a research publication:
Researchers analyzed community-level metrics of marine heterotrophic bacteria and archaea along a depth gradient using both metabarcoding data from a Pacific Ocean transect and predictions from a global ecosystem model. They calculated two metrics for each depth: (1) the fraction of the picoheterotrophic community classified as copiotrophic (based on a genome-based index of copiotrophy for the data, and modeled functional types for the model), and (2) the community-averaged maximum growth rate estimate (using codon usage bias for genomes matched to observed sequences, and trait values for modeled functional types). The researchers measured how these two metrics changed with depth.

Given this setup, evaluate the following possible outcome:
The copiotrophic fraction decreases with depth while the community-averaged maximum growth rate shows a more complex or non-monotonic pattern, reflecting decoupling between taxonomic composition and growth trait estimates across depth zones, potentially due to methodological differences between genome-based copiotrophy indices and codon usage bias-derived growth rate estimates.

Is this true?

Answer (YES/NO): NO